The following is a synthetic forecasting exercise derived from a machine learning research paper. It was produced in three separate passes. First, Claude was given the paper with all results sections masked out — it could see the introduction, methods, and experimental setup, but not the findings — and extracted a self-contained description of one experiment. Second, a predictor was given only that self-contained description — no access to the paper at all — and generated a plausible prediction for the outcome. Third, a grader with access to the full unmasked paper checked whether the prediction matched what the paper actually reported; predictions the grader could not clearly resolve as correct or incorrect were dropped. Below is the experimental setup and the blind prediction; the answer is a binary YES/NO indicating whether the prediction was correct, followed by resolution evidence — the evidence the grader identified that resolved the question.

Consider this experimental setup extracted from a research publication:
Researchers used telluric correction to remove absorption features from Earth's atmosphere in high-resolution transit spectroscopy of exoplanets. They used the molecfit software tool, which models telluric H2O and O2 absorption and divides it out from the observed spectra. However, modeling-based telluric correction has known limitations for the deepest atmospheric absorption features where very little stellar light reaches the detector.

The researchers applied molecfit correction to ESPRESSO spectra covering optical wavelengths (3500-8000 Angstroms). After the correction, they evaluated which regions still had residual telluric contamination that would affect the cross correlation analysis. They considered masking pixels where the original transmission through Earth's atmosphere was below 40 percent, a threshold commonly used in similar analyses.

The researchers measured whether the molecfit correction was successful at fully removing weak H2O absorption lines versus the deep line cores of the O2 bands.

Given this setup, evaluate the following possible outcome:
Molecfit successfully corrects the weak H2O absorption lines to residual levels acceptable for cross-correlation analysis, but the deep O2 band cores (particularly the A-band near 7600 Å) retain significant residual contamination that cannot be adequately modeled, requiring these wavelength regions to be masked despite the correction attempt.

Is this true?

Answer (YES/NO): YES